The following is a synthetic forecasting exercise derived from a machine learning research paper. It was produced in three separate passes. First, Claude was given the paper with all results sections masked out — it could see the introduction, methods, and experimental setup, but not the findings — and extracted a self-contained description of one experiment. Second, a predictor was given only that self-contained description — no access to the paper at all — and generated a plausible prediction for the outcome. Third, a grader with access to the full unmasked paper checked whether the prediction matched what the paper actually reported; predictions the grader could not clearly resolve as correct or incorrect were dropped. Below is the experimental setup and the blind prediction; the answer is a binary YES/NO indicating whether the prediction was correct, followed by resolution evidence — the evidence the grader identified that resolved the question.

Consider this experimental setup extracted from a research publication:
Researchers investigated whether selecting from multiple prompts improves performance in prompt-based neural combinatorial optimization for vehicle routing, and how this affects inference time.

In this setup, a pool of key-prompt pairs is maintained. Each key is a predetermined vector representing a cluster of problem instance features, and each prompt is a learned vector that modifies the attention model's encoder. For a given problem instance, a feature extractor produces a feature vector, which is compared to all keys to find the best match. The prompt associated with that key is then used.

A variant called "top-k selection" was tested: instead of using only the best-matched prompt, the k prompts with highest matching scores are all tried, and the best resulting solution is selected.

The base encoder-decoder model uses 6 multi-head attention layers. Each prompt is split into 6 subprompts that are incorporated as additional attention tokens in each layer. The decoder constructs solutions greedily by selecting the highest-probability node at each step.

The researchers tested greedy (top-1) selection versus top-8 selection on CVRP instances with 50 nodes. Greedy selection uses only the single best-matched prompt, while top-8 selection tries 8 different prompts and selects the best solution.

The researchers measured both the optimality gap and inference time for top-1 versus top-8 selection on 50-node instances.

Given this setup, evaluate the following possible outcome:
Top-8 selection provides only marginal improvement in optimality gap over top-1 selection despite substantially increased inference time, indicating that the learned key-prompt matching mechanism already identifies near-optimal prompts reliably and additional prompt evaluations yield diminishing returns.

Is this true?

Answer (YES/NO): NO